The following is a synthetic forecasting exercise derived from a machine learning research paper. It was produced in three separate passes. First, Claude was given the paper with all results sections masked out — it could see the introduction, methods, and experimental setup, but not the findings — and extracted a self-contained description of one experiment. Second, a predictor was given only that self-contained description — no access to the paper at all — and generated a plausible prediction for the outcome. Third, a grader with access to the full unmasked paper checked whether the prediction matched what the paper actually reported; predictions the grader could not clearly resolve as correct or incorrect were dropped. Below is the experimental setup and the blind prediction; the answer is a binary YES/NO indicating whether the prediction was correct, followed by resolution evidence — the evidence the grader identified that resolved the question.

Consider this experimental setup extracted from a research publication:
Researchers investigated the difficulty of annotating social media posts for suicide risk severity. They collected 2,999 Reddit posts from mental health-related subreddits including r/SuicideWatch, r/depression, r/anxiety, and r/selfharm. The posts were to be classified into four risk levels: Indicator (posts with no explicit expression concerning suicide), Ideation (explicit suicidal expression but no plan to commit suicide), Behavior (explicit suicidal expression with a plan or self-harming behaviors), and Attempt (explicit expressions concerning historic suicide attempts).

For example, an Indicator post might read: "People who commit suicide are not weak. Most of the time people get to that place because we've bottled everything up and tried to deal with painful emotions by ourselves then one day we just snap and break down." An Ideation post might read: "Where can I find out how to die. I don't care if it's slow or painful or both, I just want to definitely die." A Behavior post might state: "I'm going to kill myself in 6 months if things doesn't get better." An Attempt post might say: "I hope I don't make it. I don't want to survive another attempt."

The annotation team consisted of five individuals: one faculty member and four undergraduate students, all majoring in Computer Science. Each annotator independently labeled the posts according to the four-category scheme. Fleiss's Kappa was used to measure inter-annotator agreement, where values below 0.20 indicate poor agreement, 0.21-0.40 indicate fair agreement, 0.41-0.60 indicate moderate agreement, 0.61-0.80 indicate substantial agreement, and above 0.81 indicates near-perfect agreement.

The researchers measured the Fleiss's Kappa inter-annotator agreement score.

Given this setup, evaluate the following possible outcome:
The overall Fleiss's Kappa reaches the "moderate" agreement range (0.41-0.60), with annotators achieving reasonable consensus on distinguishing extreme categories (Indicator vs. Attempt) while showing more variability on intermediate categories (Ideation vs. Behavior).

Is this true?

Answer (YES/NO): YES